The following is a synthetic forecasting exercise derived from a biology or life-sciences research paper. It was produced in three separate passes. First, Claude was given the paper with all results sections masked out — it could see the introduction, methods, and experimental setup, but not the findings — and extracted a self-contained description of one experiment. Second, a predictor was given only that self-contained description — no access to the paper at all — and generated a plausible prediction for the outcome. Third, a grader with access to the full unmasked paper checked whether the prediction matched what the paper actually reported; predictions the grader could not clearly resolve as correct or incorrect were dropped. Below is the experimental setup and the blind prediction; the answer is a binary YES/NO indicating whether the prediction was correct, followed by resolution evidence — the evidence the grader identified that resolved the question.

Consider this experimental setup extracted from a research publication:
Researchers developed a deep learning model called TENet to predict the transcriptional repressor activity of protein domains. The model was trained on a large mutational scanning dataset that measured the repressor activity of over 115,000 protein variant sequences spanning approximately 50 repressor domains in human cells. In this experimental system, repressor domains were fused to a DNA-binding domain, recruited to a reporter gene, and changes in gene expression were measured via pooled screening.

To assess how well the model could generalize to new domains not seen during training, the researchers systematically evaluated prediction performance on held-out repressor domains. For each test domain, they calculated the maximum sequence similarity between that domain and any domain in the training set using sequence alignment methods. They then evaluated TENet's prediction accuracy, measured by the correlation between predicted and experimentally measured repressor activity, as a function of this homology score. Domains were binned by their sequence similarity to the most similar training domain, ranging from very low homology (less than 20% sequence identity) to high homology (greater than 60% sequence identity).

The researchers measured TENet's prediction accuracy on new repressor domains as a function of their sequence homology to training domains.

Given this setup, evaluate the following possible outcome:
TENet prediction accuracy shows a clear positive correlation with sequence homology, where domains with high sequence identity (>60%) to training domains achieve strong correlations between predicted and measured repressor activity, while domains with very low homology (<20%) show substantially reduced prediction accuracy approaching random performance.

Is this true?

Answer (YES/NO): YES